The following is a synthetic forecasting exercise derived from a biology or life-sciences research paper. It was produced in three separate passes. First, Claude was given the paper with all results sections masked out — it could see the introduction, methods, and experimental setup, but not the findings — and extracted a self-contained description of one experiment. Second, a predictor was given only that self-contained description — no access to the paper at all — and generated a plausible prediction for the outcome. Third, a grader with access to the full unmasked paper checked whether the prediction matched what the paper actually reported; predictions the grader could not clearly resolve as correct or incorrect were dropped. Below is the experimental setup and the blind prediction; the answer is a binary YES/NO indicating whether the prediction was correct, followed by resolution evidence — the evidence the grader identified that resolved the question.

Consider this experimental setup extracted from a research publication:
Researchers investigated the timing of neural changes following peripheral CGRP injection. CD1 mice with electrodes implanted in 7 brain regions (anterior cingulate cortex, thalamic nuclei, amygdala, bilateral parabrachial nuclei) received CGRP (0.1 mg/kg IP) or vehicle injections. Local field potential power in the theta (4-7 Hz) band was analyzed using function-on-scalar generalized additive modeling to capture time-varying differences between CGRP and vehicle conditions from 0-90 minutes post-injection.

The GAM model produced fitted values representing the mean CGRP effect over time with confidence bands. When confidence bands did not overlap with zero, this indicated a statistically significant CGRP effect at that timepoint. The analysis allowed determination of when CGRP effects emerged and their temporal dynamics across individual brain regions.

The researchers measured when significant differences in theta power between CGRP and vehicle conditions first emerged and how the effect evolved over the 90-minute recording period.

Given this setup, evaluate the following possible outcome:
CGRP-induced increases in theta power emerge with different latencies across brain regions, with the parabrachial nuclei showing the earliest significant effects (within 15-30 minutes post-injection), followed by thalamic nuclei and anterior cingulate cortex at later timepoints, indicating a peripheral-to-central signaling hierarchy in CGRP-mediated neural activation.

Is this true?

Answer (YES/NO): NO